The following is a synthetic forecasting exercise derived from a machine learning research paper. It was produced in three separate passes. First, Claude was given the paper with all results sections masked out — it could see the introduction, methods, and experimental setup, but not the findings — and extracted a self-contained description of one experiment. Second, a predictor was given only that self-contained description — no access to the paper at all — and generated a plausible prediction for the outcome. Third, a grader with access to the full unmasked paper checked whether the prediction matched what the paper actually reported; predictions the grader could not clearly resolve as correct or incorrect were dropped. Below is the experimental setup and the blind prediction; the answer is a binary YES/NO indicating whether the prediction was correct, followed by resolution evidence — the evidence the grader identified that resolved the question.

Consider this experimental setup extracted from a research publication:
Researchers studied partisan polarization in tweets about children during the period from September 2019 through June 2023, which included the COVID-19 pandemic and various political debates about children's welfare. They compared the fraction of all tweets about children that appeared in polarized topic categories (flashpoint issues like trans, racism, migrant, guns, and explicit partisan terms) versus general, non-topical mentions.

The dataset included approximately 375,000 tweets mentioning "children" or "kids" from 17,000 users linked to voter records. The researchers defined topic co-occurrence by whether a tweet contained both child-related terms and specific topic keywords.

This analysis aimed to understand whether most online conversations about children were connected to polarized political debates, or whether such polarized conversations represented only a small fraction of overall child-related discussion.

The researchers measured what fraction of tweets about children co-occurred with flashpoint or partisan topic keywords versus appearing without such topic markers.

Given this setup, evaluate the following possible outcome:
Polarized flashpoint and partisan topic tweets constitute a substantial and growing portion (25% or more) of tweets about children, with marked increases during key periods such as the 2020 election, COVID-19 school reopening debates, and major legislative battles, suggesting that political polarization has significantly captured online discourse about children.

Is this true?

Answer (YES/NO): NO